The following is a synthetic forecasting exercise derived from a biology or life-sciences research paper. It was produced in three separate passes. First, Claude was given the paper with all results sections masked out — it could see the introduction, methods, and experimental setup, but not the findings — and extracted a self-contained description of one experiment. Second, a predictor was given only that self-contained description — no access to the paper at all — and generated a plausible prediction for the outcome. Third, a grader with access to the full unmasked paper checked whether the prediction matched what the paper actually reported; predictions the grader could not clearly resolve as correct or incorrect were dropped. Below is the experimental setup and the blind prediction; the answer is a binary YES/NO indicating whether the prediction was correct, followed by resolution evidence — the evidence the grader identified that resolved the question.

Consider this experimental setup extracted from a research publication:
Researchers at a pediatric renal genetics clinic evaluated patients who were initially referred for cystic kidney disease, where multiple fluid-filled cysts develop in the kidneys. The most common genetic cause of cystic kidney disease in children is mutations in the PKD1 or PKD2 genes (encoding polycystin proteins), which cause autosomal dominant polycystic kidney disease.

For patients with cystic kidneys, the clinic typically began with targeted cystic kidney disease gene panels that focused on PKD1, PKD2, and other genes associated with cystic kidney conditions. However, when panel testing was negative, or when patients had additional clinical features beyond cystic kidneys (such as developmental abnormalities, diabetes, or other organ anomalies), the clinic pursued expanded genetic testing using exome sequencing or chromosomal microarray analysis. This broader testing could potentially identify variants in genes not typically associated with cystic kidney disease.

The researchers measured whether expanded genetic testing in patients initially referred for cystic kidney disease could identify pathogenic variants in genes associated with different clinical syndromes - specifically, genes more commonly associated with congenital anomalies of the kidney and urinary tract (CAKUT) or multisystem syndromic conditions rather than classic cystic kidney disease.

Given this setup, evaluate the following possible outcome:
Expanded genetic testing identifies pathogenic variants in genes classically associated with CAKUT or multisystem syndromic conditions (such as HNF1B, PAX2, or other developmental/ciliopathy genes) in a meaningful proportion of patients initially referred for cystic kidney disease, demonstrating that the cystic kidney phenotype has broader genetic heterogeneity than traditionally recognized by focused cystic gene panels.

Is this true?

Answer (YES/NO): YES